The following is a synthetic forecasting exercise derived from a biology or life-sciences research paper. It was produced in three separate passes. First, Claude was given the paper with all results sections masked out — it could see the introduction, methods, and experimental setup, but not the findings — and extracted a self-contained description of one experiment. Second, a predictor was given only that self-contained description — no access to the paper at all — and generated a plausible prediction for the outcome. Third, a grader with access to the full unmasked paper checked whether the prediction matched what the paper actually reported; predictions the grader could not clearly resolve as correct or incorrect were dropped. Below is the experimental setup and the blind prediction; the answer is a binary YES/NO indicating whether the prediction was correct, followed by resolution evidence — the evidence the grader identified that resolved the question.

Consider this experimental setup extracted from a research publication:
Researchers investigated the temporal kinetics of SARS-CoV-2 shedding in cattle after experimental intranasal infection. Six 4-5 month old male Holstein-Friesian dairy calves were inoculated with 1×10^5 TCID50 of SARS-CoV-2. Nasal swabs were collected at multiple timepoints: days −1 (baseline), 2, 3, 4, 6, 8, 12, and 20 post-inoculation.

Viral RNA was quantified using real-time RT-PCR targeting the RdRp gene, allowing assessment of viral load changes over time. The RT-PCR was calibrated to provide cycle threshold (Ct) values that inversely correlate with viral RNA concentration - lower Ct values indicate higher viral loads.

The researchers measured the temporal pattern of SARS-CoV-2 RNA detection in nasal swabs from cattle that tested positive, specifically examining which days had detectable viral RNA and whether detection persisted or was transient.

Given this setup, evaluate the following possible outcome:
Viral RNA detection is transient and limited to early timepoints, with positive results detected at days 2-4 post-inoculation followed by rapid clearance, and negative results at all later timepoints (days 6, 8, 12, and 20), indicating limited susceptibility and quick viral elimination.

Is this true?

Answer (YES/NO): NO